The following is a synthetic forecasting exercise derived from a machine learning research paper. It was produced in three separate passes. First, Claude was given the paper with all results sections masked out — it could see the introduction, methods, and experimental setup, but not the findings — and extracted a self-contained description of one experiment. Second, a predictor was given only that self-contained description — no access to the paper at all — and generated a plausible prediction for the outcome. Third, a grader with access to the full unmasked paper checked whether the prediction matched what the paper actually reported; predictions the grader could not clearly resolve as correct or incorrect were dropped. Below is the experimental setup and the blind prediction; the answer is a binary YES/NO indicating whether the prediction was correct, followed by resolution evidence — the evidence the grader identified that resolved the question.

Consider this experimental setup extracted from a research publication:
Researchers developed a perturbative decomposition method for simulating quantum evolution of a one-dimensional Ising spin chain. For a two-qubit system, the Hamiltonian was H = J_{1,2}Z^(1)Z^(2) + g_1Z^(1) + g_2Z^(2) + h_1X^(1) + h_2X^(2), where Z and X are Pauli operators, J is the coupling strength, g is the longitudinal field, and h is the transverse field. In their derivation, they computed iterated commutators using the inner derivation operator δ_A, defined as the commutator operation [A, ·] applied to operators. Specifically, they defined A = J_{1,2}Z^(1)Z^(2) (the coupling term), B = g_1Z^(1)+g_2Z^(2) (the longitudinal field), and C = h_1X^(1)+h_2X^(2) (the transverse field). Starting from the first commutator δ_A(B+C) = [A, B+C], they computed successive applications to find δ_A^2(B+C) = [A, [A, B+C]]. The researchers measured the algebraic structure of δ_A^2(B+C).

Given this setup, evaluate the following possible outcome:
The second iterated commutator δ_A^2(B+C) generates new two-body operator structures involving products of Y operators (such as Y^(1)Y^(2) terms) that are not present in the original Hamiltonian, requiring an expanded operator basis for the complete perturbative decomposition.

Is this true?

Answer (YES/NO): NO